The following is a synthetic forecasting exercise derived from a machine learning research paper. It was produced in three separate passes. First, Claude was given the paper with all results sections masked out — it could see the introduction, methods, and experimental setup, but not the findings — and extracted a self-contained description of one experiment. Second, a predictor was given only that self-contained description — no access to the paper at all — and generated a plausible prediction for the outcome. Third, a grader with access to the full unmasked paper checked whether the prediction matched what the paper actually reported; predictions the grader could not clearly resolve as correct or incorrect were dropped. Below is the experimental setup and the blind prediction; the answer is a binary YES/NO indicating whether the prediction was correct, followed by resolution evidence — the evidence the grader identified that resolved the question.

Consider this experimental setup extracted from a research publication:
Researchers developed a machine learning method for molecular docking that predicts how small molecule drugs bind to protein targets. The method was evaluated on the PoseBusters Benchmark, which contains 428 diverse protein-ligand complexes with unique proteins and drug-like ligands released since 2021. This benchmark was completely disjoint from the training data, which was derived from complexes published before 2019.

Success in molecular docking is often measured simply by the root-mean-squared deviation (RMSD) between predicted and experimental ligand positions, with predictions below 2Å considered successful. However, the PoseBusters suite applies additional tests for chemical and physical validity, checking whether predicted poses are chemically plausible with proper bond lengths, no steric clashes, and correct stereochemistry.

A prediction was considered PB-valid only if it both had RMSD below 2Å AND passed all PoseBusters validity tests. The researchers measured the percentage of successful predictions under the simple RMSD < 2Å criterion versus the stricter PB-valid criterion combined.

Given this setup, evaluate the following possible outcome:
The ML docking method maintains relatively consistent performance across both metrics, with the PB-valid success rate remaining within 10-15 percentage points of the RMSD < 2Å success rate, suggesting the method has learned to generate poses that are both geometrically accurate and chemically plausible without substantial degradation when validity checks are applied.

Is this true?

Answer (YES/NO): NO